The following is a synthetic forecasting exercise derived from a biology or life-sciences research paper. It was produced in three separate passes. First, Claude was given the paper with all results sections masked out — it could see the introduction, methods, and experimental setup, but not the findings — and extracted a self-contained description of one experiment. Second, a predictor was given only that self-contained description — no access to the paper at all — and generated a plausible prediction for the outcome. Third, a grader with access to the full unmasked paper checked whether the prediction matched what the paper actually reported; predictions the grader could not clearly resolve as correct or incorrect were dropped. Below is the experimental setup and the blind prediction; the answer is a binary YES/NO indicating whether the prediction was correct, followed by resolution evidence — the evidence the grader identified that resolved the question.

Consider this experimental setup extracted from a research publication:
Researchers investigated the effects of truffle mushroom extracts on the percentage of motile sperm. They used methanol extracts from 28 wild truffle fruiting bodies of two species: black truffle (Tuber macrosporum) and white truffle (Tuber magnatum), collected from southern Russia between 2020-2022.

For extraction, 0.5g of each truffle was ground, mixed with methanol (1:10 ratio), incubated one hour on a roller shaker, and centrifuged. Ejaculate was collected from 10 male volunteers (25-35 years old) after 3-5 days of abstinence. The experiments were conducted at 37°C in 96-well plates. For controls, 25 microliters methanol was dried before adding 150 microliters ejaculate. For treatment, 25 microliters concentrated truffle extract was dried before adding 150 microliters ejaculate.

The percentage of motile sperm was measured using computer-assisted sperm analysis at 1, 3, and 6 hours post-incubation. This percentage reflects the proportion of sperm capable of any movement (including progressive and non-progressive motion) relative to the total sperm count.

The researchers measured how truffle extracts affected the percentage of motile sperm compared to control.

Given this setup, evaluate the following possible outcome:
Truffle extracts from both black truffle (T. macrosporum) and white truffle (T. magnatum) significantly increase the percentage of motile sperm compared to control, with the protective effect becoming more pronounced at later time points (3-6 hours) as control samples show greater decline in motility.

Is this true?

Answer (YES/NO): NO